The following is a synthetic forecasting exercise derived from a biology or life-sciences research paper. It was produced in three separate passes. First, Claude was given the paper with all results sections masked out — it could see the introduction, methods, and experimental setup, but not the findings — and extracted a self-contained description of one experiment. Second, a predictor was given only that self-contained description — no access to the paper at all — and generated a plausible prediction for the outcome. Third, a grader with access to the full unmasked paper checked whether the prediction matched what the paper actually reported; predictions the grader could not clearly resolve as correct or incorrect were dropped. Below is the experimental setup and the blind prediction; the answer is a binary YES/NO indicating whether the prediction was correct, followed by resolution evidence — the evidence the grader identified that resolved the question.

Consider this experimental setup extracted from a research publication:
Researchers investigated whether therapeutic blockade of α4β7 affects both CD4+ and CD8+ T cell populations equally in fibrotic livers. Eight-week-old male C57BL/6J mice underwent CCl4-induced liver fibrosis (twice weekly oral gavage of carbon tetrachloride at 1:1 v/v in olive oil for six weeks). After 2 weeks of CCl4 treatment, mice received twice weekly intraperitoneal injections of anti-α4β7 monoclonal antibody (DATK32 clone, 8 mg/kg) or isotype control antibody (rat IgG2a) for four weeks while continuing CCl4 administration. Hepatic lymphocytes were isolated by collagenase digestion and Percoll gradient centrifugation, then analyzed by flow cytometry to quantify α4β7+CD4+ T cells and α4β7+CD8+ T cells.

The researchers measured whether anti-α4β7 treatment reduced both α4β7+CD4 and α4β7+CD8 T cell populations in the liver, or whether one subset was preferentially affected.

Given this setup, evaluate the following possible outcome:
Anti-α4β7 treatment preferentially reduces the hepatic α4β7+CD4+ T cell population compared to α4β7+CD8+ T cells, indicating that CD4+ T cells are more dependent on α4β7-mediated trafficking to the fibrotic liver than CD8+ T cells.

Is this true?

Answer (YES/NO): NO